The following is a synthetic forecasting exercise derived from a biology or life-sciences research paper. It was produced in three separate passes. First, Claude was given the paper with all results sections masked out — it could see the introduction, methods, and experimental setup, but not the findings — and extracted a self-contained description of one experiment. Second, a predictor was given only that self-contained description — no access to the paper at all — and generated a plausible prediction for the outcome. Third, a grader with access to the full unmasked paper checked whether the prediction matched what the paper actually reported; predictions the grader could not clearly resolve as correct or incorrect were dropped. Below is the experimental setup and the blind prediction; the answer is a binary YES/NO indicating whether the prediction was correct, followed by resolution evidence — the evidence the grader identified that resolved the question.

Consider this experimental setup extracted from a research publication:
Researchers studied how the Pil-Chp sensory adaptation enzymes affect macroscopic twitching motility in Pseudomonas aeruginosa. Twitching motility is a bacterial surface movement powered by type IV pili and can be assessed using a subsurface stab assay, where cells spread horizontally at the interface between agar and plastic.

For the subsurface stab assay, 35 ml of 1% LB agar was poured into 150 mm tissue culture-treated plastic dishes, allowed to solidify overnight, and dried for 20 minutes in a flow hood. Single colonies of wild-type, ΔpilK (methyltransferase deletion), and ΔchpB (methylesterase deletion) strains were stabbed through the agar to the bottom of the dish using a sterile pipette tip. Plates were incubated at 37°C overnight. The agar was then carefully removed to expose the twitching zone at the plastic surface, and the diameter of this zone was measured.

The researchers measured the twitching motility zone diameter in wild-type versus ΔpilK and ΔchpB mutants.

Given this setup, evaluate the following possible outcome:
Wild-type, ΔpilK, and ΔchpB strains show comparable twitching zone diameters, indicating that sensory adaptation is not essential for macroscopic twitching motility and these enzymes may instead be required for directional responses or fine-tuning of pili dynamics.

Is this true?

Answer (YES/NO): YES